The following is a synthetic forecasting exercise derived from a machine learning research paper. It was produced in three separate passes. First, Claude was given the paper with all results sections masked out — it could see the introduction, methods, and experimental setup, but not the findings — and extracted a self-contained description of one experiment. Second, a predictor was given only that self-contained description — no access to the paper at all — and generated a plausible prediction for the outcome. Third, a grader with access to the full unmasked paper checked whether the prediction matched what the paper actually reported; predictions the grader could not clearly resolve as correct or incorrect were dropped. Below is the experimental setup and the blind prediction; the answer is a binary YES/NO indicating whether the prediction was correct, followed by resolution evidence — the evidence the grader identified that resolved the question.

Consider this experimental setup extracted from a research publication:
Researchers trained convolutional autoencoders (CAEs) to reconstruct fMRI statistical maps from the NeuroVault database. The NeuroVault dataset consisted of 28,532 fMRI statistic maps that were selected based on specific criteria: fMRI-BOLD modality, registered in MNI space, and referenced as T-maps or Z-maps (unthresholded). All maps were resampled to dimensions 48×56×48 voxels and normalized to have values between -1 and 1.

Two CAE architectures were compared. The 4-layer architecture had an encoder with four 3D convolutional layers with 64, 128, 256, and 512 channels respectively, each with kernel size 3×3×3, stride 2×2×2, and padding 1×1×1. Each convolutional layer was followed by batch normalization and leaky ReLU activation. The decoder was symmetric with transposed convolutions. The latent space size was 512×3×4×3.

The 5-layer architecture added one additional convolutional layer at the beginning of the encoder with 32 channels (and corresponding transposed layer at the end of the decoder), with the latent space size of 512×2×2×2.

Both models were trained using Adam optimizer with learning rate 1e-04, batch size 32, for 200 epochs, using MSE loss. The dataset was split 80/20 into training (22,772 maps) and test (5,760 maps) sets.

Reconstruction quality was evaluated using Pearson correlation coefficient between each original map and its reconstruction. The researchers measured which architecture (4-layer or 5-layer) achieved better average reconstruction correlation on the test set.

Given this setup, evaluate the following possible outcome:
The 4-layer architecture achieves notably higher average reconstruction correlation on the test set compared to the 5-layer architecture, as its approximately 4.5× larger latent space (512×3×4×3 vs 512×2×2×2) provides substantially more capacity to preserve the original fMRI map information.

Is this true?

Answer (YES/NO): YES